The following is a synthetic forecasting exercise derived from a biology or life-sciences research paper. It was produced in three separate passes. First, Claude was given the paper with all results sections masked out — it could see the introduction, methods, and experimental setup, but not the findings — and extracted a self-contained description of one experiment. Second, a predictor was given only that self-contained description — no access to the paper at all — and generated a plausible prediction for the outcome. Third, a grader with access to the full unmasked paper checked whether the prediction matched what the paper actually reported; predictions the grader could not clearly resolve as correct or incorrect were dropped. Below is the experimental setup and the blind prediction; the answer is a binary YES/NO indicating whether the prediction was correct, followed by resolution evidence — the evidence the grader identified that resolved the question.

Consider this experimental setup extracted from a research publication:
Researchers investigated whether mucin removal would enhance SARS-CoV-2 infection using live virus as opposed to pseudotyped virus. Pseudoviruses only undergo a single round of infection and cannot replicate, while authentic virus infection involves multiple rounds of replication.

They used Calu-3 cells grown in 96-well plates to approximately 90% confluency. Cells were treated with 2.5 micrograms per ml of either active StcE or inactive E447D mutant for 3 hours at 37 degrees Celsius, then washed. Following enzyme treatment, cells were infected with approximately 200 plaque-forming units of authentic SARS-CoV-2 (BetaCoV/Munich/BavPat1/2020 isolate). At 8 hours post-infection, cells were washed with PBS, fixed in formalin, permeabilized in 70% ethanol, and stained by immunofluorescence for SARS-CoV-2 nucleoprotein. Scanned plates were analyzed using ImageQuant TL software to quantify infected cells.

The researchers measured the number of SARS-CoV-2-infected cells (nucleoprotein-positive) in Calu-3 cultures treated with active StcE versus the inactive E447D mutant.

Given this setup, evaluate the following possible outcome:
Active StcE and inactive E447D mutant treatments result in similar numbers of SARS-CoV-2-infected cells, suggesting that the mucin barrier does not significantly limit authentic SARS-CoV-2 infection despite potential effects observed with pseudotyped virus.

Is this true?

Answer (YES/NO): NO